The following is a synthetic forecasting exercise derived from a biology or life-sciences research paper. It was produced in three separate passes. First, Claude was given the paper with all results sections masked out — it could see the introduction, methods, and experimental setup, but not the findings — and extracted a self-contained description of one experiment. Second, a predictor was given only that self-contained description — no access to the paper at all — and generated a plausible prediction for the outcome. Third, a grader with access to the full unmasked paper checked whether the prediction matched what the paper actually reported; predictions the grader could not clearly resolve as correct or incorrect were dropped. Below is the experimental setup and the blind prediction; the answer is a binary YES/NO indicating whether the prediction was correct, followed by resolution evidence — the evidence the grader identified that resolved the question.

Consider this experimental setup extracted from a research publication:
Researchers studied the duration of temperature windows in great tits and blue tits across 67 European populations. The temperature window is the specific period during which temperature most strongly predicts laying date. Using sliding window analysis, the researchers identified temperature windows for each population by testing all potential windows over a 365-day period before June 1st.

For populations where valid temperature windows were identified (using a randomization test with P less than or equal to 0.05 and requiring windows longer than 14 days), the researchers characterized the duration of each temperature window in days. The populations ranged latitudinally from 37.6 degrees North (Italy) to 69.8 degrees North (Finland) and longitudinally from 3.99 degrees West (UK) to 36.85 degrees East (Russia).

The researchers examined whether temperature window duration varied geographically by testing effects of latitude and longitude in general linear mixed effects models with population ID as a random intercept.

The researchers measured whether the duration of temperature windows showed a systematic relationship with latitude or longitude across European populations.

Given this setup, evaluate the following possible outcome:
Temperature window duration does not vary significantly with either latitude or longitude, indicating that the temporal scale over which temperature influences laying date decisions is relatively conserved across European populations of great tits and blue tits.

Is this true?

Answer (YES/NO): YES